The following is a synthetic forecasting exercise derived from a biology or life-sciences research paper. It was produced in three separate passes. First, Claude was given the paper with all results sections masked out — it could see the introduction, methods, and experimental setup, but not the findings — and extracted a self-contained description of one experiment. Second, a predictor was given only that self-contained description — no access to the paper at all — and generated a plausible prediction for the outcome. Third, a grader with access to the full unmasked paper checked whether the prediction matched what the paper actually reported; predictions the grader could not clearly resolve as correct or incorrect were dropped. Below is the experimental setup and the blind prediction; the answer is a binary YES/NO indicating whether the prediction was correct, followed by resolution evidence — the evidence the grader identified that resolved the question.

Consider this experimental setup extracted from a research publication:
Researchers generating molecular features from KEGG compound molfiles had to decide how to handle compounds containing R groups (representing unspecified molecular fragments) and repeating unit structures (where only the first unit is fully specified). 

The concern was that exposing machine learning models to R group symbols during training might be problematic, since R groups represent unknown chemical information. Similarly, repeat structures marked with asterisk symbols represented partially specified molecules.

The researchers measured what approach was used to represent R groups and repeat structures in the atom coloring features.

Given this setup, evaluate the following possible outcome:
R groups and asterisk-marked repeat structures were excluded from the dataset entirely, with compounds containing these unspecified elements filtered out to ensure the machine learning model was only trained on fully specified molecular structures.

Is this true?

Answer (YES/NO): NO